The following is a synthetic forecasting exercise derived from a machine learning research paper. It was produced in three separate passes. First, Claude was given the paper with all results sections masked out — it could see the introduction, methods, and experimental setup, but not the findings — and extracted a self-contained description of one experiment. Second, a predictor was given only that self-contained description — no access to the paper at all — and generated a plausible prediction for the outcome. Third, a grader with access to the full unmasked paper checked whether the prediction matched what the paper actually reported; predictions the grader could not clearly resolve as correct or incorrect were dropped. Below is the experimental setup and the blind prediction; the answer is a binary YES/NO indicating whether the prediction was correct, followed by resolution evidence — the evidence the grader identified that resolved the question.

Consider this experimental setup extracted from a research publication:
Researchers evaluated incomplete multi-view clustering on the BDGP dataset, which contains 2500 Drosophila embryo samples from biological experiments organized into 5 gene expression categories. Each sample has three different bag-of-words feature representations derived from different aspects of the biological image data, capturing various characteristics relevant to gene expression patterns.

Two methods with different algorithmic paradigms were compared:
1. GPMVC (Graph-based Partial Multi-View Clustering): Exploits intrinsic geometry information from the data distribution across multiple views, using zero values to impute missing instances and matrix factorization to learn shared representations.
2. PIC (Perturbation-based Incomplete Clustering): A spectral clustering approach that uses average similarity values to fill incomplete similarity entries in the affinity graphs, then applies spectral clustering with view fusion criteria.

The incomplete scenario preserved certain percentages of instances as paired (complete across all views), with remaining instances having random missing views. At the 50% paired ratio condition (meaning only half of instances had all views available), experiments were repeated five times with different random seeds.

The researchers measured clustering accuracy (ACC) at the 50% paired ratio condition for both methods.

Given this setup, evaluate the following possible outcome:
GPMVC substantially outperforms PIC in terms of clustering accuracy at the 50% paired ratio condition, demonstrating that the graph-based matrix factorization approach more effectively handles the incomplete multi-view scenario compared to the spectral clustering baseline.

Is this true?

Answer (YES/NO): YES